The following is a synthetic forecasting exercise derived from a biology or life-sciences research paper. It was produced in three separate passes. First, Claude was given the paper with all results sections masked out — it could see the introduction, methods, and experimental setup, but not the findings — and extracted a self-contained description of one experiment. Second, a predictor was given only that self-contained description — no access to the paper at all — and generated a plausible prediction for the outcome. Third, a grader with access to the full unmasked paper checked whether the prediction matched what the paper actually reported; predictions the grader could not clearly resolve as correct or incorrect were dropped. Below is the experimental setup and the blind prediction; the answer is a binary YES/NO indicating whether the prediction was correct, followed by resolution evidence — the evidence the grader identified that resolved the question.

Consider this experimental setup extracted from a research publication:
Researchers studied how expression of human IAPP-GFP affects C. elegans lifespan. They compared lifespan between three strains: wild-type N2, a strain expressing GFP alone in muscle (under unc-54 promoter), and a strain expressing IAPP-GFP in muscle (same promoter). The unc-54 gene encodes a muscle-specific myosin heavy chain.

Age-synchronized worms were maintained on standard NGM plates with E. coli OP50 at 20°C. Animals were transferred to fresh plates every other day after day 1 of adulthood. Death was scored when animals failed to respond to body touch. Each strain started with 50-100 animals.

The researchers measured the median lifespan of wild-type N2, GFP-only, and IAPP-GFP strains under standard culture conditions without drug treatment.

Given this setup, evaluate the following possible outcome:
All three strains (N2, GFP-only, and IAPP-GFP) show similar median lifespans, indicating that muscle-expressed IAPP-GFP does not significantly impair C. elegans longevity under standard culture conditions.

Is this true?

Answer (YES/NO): NO